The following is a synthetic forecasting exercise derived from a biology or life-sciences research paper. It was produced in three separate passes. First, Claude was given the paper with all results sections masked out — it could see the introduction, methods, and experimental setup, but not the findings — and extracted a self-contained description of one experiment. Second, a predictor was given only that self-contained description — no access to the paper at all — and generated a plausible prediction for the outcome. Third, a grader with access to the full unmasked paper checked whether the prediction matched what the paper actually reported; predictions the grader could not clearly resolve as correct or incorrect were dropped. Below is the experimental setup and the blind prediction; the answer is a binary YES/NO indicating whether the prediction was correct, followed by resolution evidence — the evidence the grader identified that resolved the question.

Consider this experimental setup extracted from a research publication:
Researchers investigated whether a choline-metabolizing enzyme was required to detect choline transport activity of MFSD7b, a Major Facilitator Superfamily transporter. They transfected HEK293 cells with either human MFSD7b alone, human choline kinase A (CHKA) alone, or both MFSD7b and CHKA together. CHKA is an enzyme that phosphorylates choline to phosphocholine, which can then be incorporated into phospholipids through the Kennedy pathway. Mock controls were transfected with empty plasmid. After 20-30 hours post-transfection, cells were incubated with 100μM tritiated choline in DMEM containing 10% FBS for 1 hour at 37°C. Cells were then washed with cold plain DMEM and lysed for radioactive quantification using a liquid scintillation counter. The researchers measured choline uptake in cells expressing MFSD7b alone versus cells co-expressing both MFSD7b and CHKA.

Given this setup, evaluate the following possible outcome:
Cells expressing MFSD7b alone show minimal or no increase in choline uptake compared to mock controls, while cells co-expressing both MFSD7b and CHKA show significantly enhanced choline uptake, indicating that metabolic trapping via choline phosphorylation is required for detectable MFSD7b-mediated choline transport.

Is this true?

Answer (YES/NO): NO